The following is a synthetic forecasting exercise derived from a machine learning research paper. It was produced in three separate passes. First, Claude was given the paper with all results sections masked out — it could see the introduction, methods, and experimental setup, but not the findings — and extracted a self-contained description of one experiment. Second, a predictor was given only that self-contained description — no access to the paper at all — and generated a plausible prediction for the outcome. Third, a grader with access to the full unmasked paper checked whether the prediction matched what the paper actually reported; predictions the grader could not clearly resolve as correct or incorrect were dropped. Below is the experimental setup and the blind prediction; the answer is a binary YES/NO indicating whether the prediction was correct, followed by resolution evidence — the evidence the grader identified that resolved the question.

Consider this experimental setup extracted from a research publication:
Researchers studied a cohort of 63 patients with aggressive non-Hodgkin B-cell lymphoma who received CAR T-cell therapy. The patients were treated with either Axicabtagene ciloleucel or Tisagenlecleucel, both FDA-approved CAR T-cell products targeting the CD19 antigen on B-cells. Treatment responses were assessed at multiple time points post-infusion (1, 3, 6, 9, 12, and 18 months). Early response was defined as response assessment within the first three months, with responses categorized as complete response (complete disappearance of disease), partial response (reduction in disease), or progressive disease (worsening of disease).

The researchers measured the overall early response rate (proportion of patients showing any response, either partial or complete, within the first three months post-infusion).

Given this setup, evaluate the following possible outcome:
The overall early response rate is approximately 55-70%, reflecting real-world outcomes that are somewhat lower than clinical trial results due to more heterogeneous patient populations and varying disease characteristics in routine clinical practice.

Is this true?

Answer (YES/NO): YES